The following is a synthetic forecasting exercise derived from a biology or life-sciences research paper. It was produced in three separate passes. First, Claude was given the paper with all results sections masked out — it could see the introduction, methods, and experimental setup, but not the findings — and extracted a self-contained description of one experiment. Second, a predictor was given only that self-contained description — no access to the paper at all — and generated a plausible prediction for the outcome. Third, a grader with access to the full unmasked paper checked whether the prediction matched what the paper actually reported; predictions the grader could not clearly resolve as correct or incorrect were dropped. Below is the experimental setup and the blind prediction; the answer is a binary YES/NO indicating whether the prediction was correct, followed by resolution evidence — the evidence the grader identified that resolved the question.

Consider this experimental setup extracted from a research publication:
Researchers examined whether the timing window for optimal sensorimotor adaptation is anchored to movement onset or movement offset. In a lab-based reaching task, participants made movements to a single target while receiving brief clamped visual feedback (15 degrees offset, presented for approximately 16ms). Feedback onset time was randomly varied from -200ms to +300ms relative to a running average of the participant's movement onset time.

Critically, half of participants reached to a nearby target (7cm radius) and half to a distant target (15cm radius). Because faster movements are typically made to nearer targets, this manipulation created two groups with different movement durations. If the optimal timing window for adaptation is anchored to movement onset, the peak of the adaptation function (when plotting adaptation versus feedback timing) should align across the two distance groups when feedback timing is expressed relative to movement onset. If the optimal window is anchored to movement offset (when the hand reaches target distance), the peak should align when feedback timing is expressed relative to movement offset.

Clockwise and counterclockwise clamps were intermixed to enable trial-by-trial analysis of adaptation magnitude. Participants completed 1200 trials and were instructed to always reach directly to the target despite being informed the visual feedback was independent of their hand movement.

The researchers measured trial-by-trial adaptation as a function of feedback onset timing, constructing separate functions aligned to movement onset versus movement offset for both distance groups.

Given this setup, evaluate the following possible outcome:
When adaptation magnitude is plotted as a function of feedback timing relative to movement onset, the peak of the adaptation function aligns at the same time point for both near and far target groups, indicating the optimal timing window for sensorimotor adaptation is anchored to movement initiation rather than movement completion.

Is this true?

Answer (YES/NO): YES